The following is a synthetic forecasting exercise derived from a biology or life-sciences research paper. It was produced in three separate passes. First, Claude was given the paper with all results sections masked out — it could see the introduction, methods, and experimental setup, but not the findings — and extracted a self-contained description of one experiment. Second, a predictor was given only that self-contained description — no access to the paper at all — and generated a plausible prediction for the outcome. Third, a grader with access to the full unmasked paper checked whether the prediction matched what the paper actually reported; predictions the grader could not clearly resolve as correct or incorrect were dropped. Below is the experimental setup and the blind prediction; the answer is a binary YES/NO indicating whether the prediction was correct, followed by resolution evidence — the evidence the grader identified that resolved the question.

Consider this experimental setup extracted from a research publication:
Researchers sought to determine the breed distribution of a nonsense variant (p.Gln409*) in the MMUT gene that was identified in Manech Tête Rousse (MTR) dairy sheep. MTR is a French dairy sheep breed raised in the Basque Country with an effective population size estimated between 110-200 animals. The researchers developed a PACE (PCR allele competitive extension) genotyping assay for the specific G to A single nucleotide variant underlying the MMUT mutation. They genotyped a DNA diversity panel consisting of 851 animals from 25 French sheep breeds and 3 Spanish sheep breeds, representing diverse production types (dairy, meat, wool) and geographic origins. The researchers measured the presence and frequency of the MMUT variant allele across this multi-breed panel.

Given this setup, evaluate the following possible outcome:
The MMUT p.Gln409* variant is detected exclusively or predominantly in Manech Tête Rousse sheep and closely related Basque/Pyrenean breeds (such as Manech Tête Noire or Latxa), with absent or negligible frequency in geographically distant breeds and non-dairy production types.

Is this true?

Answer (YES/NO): YES